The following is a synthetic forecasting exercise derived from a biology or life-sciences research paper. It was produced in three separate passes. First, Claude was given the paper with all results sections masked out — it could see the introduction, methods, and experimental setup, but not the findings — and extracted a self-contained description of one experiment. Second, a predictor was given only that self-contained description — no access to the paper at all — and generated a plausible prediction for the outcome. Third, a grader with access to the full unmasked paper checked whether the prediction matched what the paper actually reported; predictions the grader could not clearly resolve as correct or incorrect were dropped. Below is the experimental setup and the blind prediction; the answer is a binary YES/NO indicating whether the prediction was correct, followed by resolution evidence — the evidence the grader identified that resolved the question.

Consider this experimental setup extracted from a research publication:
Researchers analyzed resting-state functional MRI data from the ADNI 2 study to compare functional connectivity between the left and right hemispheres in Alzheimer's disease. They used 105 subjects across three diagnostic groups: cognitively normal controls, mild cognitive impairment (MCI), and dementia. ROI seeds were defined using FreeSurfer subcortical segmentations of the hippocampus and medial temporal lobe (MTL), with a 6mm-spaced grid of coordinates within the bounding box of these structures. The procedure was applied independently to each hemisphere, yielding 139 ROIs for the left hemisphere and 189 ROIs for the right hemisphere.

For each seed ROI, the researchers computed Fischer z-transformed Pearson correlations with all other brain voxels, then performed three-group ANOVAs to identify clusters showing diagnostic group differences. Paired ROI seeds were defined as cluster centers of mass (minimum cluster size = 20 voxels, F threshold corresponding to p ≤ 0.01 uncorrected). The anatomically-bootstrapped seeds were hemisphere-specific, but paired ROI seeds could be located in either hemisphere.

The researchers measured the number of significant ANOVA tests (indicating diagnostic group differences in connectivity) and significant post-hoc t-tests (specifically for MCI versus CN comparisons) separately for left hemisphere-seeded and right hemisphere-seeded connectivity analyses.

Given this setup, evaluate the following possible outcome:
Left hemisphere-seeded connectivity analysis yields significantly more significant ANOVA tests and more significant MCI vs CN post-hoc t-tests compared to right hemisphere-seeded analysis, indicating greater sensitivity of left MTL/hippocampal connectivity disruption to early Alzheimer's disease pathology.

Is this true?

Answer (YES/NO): NO